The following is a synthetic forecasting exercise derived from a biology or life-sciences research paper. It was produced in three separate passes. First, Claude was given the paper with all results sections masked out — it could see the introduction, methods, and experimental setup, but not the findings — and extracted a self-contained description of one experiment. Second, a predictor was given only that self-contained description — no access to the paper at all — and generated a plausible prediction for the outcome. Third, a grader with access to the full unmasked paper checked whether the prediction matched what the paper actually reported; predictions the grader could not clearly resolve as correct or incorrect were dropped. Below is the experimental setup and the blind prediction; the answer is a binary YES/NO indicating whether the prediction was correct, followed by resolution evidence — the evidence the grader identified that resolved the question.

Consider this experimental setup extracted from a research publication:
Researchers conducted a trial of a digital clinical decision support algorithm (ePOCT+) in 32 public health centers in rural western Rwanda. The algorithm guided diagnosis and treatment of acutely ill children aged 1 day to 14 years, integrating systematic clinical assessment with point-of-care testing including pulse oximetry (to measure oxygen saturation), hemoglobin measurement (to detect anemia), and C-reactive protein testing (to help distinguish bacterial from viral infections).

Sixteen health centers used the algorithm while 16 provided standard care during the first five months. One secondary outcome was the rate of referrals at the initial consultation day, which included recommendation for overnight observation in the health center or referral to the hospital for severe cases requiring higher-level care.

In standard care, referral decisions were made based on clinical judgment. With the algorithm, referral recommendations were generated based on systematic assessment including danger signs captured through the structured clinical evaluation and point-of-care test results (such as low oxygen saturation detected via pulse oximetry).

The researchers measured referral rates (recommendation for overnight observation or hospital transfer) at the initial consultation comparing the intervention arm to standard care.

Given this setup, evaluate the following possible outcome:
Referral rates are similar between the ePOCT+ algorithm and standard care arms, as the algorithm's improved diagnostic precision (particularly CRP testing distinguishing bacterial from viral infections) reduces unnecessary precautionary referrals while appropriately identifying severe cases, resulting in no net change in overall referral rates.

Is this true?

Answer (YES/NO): NO